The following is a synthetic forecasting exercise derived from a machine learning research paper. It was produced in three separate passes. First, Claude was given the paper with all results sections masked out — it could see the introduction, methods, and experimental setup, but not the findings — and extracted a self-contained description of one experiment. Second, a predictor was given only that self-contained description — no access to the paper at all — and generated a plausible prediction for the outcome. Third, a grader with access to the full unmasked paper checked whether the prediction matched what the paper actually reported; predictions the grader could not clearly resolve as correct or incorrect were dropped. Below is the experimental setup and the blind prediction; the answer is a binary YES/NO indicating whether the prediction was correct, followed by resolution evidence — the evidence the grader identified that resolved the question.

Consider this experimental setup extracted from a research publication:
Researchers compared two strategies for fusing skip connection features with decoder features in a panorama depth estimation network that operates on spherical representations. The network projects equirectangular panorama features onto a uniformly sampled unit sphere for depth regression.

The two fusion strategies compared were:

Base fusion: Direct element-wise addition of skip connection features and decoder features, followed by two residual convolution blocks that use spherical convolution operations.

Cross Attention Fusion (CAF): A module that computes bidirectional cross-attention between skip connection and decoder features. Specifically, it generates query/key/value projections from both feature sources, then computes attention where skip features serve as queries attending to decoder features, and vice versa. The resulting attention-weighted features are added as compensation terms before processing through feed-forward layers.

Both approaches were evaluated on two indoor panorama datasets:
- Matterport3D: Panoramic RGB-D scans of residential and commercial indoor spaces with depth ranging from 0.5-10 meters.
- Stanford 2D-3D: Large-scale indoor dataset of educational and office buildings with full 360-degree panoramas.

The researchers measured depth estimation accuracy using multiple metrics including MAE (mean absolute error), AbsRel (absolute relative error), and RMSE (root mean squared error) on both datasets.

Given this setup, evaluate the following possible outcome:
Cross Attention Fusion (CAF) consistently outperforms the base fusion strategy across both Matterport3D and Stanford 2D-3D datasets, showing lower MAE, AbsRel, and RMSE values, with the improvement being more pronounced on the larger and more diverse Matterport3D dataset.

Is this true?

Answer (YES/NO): NO